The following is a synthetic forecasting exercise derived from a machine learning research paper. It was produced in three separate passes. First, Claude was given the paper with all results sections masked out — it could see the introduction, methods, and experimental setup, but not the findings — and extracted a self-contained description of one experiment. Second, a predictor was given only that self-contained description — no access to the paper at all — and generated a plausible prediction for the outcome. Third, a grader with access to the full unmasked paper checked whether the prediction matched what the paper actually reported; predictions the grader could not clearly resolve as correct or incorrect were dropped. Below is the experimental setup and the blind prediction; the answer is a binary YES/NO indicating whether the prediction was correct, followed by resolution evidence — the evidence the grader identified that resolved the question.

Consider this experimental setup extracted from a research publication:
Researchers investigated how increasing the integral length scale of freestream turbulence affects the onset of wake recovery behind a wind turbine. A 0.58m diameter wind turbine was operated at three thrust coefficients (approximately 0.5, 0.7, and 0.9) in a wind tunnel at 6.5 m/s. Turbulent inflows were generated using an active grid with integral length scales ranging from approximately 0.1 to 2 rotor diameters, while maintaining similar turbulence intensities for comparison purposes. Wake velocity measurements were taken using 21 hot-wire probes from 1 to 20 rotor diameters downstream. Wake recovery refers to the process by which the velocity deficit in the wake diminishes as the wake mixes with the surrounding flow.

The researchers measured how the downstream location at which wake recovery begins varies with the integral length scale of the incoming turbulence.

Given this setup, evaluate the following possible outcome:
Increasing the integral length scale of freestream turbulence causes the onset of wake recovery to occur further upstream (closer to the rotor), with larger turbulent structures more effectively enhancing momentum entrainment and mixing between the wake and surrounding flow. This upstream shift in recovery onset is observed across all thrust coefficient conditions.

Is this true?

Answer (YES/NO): NO